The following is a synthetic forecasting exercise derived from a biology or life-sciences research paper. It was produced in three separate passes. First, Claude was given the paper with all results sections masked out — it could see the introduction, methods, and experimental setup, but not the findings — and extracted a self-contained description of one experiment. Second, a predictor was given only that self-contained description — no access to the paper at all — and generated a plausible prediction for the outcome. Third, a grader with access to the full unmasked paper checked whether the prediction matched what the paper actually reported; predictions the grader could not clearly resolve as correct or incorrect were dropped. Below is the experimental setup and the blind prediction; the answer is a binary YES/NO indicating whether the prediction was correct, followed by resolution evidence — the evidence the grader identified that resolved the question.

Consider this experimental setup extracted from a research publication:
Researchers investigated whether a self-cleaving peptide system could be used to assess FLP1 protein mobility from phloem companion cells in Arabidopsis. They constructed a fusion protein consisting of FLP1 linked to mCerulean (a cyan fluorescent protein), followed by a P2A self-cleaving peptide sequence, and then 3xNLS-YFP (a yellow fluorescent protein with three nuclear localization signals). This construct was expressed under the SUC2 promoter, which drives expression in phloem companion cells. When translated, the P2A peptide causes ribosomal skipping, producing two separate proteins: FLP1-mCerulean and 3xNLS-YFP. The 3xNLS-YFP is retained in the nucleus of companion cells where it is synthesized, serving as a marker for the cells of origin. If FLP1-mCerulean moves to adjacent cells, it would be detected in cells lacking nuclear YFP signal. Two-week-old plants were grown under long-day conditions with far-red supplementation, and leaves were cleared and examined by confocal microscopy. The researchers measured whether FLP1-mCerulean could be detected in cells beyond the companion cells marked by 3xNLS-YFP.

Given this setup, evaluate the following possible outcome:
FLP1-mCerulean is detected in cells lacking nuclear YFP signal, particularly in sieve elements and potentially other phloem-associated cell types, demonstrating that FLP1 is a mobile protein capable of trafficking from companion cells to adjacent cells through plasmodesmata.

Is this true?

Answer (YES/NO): NO